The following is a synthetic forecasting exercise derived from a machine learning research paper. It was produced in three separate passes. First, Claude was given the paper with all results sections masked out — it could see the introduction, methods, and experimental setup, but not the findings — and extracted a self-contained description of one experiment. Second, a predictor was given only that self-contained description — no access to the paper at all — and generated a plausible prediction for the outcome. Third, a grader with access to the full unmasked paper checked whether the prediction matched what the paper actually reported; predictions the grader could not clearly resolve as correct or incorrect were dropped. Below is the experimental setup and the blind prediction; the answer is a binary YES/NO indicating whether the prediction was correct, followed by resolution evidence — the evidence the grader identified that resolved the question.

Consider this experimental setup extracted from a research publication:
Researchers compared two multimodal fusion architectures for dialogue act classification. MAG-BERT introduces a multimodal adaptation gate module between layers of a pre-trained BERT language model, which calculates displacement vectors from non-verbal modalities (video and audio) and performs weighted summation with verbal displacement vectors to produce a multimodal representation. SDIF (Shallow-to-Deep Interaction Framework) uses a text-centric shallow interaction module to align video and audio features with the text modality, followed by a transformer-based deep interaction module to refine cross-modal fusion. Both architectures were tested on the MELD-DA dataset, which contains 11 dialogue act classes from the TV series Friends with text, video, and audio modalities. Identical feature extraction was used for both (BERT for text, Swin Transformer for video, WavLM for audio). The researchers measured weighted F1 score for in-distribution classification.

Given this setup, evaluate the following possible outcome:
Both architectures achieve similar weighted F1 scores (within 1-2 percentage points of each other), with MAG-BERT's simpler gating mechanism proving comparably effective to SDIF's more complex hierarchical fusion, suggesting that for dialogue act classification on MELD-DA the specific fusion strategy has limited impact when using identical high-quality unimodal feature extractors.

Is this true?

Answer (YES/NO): YES